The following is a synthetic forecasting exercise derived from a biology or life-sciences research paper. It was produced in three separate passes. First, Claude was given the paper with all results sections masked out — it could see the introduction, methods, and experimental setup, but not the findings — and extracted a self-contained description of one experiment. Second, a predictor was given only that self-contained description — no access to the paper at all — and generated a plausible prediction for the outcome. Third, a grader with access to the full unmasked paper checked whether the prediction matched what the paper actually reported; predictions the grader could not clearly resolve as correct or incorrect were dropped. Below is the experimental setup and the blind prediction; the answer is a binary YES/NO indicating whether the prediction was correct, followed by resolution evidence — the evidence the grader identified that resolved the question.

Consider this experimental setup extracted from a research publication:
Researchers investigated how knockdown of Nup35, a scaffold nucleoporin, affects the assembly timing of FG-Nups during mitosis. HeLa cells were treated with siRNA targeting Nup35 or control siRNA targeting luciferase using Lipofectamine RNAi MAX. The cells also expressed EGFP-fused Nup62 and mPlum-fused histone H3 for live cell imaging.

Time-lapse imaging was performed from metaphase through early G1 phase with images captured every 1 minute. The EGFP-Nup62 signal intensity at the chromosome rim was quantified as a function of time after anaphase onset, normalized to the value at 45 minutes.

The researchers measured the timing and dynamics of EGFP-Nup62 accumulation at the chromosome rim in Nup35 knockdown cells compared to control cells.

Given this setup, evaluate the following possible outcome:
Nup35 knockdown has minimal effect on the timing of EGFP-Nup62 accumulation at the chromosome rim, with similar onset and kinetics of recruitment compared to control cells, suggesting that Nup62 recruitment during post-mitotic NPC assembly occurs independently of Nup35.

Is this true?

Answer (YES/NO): NO